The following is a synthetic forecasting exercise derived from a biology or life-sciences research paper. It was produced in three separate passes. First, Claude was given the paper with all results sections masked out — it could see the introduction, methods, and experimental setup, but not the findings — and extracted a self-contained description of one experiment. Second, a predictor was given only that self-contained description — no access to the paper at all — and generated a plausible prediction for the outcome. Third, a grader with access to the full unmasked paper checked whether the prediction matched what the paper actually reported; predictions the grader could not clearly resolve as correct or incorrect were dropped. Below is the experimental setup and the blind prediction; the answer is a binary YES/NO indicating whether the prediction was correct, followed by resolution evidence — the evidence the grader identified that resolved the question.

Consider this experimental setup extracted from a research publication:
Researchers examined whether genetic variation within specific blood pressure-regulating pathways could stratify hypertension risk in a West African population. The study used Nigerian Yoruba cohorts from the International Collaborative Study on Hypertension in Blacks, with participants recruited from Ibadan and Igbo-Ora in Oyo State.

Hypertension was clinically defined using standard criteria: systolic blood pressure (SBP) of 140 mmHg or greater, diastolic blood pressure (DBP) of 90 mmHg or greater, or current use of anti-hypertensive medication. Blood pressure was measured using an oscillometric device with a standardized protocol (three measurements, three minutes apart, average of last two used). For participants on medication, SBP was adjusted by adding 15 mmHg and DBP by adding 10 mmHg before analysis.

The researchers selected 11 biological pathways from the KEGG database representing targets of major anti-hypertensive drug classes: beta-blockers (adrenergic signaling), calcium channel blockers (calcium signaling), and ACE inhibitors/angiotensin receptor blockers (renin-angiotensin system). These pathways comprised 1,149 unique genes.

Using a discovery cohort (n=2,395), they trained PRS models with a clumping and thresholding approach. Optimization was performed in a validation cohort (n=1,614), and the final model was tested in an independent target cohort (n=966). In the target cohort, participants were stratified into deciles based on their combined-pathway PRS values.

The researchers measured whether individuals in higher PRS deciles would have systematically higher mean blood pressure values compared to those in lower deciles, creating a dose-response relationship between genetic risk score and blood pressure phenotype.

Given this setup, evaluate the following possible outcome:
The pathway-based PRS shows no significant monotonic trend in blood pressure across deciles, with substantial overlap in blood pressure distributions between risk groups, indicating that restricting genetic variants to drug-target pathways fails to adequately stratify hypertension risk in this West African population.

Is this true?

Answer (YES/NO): NO